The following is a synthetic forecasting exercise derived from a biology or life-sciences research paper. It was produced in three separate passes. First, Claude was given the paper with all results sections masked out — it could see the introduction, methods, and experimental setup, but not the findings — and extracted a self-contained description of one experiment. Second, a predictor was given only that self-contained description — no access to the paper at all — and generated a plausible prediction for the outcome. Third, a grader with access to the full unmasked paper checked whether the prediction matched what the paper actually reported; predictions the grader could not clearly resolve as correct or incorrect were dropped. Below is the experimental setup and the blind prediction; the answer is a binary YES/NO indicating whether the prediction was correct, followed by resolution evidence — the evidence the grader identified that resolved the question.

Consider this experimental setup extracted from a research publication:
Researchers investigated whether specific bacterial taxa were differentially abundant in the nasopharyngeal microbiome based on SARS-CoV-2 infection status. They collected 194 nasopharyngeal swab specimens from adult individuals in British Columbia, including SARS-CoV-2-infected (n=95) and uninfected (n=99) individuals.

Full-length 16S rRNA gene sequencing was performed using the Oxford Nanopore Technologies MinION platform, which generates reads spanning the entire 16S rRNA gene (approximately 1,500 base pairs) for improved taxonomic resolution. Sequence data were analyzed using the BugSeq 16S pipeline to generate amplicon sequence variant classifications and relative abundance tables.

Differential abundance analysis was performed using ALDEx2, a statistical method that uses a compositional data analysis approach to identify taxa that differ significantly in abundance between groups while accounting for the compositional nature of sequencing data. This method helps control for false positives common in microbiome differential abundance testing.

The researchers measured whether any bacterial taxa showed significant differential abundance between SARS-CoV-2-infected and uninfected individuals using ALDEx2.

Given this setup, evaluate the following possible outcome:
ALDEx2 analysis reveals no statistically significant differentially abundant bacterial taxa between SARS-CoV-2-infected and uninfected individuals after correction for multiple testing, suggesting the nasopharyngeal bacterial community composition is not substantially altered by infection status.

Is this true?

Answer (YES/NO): NO